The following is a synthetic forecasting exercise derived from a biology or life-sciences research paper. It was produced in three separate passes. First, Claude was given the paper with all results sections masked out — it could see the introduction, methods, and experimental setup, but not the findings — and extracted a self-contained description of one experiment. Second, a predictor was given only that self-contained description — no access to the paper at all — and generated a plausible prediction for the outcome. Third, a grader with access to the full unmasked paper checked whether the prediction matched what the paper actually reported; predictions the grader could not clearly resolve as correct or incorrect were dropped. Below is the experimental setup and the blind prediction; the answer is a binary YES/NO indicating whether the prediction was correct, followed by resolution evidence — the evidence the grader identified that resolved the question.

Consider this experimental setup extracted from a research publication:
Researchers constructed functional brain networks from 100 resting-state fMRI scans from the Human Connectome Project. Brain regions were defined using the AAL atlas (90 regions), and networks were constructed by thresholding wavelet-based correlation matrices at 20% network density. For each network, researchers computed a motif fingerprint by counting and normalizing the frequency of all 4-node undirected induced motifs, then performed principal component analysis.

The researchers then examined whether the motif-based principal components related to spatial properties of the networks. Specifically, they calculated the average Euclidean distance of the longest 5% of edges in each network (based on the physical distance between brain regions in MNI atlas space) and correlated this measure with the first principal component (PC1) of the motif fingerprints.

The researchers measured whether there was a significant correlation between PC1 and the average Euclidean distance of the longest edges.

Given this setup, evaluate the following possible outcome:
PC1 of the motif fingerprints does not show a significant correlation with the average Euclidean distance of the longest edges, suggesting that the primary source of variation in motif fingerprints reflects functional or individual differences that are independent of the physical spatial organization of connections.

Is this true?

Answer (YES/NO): NO